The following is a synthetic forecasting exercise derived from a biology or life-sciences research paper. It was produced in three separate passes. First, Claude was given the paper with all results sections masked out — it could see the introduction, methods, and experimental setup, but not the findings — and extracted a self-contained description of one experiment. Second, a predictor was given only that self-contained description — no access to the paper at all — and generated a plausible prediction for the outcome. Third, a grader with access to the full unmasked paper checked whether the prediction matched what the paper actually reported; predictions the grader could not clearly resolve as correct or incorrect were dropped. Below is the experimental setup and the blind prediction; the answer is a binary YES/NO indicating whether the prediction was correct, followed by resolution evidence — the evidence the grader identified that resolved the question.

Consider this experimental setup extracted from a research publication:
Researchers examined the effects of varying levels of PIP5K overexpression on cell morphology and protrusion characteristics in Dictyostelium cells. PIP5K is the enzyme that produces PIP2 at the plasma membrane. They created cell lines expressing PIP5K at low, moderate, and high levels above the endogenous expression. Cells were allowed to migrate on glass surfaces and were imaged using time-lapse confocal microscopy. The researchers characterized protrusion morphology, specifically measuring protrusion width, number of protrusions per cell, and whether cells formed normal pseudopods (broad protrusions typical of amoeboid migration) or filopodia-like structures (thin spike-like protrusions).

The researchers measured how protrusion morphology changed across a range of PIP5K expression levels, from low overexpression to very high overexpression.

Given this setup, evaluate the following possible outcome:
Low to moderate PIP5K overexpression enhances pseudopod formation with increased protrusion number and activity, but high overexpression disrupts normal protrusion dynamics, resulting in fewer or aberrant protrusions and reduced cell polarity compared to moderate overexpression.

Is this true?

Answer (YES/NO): NO